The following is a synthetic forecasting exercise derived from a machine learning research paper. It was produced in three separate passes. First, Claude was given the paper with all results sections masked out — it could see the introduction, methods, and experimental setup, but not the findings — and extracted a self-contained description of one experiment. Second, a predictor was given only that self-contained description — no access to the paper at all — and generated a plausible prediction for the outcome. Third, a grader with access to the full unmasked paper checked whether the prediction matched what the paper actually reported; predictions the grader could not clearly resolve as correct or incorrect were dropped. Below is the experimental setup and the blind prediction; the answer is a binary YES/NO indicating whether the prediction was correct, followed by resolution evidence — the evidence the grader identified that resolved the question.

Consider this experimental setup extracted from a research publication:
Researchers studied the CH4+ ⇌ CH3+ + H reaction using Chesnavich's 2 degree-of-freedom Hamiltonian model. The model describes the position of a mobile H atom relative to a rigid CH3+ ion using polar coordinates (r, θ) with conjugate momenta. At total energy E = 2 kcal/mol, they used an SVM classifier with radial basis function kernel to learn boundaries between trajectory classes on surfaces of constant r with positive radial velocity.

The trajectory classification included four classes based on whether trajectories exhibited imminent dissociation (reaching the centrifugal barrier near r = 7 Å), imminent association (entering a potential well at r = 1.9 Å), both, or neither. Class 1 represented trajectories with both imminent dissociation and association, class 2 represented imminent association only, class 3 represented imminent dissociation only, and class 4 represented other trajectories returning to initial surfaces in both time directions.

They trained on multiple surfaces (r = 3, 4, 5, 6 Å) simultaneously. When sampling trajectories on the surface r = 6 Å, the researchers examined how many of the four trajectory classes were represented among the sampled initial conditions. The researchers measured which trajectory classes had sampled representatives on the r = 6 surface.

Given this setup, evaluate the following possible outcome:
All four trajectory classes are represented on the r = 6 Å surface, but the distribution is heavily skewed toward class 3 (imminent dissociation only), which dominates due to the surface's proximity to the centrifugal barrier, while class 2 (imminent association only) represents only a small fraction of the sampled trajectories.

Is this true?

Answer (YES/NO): NO